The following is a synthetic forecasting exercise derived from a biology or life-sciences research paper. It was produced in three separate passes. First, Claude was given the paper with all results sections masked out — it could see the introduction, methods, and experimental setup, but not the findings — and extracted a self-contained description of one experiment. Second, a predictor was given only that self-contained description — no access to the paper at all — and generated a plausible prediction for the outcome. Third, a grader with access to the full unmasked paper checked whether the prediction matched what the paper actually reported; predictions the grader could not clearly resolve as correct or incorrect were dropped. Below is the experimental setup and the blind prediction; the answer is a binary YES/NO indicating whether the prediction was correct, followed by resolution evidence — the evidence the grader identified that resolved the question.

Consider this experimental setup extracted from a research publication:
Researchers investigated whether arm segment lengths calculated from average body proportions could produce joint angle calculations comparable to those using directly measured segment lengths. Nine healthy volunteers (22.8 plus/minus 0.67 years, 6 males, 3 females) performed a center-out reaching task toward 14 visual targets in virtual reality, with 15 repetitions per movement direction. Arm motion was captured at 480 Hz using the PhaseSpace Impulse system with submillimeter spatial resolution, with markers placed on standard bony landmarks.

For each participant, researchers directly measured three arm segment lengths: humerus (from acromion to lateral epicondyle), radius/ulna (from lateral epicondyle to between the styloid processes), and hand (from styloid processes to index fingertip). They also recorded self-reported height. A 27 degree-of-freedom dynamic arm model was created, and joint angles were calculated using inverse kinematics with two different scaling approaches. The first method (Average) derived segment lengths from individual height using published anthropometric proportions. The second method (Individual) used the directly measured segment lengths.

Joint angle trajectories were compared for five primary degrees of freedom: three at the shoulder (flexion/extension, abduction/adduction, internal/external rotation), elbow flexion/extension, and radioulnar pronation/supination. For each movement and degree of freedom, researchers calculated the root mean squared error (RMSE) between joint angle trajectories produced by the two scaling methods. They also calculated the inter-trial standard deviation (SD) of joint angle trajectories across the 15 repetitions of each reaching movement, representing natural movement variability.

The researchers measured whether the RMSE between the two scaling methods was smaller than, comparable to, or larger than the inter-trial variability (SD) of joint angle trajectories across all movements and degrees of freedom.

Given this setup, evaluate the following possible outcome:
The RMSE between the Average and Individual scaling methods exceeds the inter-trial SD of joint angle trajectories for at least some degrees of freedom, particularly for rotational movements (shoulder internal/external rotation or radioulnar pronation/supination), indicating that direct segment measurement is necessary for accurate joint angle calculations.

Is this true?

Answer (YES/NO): NO